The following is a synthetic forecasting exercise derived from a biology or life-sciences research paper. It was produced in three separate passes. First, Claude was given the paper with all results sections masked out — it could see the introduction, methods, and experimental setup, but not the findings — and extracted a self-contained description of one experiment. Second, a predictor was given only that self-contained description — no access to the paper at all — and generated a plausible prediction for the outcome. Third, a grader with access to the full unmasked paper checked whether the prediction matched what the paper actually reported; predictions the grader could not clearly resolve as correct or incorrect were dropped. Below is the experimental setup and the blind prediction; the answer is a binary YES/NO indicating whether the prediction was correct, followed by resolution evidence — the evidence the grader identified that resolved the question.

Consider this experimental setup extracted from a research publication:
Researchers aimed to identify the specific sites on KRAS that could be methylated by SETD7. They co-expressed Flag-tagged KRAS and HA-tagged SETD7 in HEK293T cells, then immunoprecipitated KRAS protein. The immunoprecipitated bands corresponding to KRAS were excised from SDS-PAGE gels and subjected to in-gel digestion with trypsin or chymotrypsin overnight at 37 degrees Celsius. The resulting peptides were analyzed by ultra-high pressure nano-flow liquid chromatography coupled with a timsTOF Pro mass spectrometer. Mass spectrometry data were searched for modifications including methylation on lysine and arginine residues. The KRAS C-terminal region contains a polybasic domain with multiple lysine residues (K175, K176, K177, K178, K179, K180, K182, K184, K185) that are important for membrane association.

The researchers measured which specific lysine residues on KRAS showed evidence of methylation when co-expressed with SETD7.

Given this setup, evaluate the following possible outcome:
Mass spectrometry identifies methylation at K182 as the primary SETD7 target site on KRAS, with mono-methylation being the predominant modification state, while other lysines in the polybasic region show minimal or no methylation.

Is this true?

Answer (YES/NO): NO